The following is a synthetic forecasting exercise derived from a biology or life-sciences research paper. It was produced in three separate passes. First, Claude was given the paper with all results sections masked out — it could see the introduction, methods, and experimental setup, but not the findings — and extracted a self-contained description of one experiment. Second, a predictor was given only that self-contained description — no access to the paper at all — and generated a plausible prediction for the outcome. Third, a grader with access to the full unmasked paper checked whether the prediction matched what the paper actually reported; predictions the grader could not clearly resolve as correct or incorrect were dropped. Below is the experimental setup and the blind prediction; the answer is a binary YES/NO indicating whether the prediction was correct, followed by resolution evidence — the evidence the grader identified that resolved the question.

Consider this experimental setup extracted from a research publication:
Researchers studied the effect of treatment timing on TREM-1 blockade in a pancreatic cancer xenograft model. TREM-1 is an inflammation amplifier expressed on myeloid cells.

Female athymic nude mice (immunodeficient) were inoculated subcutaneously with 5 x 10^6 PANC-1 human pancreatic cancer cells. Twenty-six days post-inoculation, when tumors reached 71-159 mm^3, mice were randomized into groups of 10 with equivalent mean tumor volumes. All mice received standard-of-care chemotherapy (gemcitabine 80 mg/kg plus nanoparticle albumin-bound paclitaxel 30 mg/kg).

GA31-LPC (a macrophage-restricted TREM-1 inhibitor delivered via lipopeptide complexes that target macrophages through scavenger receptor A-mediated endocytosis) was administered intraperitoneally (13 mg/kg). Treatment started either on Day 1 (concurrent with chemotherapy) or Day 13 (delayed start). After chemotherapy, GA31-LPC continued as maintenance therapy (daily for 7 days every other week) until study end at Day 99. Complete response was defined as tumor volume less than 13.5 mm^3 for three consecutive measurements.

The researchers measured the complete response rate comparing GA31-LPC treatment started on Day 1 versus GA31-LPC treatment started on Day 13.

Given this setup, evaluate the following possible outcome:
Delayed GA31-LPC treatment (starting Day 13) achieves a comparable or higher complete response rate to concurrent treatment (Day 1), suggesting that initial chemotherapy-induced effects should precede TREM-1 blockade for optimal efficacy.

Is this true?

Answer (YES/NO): YES